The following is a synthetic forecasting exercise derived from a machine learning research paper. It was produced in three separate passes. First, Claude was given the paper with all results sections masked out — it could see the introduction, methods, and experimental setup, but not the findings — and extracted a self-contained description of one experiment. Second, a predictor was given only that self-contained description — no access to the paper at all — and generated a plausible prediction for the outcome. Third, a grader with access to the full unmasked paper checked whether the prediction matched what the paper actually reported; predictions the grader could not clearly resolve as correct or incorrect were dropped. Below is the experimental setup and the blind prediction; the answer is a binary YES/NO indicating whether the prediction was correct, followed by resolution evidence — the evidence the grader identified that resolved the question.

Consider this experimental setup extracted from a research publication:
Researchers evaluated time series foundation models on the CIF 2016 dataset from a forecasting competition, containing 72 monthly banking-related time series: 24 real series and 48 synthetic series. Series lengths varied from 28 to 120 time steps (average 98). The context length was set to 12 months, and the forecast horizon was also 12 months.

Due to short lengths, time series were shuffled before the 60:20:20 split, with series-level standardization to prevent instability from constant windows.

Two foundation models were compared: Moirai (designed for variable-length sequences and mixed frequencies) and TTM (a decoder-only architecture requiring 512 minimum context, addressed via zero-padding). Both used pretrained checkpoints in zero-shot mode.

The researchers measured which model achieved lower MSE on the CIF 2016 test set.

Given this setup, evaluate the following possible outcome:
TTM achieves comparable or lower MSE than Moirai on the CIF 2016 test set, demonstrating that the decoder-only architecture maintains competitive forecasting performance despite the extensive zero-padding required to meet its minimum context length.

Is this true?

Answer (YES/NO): NO